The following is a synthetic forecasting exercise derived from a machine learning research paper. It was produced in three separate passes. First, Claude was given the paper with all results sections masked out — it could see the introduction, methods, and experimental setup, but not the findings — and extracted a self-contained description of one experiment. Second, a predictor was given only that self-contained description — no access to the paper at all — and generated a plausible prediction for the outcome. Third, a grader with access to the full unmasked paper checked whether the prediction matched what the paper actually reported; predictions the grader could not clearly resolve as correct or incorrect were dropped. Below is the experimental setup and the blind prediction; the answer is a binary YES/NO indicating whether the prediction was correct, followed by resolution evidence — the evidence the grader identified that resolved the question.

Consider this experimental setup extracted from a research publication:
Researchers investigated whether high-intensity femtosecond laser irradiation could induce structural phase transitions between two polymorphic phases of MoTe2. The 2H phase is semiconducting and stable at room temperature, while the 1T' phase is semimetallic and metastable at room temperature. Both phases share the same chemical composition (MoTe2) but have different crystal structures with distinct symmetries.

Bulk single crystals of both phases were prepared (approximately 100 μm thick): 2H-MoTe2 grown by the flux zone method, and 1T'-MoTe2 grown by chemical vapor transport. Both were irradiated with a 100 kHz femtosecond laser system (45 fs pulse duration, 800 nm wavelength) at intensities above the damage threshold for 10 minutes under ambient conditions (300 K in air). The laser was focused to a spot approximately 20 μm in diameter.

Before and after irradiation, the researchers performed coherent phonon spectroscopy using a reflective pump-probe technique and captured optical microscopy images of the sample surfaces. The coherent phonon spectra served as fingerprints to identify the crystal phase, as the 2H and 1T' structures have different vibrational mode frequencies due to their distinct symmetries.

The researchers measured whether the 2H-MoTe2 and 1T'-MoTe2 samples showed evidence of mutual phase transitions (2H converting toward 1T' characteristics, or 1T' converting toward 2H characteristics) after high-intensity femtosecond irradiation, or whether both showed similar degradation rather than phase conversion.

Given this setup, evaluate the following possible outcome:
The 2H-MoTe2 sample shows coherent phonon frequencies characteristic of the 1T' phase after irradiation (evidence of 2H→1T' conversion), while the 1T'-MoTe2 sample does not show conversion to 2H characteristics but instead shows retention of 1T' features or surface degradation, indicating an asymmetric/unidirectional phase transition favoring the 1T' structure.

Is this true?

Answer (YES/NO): NO